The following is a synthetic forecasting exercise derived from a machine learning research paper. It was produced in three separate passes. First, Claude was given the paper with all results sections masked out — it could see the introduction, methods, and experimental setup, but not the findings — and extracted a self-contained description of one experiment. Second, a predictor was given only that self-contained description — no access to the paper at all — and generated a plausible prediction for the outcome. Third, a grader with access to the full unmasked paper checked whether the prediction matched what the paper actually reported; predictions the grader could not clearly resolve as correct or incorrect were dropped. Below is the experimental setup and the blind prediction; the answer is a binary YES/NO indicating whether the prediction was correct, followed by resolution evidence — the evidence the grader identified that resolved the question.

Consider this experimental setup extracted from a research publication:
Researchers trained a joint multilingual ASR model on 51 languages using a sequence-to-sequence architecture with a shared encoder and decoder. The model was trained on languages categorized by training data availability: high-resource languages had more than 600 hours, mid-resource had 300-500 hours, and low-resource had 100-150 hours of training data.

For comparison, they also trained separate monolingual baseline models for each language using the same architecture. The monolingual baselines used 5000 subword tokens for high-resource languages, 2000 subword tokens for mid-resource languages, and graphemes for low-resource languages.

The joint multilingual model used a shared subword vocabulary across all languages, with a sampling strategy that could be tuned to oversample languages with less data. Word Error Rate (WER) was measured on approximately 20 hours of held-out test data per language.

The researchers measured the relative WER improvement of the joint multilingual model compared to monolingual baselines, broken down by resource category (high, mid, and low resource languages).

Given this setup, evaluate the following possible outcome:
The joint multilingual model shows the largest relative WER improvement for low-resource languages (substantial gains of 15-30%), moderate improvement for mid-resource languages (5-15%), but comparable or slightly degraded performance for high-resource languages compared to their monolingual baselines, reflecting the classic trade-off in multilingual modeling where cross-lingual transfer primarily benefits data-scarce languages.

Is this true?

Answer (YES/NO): NO